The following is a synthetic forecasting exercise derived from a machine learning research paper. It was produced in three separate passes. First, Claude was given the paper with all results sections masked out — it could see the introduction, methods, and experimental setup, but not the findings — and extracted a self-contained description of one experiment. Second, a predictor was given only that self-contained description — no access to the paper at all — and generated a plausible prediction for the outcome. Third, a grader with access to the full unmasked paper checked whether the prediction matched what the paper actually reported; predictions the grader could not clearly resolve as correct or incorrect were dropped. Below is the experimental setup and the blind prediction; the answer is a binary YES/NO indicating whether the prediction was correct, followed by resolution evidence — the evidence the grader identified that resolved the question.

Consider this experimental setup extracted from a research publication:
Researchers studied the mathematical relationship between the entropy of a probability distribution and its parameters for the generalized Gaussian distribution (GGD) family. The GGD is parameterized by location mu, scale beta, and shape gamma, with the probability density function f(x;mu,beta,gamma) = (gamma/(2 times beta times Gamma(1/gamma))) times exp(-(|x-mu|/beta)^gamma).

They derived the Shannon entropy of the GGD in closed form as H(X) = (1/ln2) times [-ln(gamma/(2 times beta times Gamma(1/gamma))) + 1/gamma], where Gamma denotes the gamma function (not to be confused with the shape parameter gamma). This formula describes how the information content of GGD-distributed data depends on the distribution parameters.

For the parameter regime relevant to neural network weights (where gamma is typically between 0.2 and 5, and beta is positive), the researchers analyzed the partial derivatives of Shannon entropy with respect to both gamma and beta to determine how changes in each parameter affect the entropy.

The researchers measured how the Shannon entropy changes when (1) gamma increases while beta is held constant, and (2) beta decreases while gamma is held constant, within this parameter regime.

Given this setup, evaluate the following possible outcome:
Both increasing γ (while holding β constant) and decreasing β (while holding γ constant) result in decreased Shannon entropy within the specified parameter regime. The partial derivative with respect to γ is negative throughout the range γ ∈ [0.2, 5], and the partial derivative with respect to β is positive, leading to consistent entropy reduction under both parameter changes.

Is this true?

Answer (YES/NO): YES